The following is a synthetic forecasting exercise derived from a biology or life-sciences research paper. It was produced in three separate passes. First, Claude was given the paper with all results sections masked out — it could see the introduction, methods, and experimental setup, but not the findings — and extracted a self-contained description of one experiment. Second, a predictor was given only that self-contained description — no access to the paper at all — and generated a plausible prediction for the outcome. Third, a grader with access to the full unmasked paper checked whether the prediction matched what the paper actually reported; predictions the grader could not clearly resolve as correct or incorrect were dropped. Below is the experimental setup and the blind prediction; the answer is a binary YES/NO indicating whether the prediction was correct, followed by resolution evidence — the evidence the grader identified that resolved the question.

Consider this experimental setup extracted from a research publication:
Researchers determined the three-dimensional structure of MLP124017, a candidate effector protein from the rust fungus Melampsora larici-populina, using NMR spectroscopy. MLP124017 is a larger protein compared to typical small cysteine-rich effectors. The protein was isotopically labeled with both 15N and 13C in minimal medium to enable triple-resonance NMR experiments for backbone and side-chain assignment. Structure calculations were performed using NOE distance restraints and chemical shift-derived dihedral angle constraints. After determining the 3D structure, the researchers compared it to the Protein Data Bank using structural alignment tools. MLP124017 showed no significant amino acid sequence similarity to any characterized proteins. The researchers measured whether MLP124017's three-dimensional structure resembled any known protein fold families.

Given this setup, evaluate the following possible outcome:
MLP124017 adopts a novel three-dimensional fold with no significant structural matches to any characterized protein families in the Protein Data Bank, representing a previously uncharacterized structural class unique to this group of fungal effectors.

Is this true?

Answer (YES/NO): NO